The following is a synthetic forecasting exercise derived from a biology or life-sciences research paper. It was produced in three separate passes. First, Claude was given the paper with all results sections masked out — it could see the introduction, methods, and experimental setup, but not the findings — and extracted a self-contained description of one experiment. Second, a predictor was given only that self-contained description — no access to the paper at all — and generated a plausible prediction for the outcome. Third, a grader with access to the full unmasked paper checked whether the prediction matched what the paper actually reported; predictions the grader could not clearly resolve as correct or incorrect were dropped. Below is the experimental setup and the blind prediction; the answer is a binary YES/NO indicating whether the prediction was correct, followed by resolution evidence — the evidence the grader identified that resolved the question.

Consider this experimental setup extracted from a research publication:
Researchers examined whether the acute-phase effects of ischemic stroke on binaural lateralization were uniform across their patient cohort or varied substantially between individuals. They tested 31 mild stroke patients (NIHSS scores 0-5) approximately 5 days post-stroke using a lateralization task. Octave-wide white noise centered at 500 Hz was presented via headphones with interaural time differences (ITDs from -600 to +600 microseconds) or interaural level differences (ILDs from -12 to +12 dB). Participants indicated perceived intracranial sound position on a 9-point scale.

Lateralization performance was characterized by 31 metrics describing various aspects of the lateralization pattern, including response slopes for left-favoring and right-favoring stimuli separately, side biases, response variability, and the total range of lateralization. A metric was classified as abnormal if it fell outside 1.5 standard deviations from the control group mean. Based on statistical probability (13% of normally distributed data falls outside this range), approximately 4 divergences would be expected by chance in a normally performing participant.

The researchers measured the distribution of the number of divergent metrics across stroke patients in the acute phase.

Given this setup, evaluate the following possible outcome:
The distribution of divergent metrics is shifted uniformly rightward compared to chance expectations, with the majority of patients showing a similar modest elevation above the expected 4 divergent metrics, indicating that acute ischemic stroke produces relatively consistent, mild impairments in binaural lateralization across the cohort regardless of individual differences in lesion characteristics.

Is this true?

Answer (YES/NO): NO